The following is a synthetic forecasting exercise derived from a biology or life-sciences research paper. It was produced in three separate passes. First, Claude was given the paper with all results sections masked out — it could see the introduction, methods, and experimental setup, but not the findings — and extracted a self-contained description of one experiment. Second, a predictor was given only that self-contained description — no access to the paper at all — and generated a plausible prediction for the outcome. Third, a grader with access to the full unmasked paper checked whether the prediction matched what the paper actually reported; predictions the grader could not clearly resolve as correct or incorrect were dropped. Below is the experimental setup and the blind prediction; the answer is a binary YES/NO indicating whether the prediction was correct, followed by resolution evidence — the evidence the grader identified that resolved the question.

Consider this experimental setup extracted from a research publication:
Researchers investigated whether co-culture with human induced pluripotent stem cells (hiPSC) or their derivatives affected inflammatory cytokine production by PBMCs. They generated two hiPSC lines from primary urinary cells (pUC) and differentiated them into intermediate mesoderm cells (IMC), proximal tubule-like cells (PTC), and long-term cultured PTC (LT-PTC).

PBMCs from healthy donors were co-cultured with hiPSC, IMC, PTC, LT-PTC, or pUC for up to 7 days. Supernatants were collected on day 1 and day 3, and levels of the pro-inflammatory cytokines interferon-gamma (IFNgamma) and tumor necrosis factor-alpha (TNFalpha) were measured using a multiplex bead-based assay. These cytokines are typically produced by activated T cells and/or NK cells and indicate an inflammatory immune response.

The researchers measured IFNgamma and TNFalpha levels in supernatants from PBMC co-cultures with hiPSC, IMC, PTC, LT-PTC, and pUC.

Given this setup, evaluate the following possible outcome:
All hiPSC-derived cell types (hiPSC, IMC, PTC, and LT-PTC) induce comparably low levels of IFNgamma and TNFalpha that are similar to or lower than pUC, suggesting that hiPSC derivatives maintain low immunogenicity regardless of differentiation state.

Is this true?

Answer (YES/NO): NO